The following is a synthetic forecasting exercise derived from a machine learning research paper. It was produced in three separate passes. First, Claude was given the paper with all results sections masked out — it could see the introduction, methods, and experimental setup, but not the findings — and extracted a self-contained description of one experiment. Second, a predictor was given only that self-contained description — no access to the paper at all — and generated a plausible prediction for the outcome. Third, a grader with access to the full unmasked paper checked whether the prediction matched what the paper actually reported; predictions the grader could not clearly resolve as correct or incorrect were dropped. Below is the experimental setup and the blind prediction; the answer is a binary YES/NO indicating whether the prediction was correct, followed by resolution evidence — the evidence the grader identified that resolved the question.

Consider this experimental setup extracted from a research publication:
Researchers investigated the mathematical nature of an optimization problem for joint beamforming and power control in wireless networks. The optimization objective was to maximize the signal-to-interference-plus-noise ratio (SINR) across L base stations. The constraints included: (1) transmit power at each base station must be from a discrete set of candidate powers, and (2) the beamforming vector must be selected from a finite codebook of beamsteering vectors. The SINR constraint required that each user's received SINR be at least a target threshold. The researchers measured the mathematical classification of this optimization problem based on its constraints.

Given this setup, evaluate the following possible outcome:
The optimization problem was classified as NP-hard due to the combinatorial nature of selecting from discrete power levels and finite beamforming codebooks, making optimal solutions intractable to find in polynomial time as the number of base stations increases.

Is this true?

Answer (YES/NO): NO